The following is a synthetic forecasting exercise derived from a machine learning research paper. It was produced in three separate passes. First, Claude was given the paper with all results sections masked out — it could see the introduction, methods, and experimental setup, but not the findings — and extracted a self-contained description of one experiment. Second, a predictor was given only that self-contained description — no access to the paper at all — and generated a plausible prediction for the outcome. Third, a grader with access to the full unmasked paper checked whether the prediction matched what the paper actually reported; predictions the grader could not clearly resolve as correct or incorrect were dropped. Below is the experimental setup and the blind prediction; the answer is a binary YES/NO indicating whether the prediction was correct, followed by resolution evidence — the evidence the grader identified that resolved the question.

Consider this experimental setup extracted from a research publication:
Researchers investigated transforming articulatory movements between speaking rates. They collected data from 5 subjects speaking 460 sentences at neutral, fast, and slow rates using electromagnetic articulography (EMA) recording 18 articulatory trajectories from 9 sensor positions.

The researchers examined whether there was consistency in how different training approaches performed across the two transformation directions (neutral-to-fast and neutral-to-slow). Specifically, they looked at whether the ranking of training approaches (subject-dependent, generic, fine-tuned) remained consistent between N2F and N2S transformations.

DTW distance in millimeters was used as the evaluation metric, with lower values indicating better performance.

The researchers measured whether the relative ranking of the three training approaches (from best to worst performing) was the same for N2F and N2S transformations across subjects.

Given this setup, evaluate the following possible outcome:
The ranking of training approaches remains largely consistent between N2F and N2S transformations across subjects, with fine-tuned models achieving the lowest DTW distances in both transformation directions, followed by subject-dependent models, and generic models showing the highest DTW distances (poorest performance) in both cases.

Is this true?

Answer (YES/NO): NO